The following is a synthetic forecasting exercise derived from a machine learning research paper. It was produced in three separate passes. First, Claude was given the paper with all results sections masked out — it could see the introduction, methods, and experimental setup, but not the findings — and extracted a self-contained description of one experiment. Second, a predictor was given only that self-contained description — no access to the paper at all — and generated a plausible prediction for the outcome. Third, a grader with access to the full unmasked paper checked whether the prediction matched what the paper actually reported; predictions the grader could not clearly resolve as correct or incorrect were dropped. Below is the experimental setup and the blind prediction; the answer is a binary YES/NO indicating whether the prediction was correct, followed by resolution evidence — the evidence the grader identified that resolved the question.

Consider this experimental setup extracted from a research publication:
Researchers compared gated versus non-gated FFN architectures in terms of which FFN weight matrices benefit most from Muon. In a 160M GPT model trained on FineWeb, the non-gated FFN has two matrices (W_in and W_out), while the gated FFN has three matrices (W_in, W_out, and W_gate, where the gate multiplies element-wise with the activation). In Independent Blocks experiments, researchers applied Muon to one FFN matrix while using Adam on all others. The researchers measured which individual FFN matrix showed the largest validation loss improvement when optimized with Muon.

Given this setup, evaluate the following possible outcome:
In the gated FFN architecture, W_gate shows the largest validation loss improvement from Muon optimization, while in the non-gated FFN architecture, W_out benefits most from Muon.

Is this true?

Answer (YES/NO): NO